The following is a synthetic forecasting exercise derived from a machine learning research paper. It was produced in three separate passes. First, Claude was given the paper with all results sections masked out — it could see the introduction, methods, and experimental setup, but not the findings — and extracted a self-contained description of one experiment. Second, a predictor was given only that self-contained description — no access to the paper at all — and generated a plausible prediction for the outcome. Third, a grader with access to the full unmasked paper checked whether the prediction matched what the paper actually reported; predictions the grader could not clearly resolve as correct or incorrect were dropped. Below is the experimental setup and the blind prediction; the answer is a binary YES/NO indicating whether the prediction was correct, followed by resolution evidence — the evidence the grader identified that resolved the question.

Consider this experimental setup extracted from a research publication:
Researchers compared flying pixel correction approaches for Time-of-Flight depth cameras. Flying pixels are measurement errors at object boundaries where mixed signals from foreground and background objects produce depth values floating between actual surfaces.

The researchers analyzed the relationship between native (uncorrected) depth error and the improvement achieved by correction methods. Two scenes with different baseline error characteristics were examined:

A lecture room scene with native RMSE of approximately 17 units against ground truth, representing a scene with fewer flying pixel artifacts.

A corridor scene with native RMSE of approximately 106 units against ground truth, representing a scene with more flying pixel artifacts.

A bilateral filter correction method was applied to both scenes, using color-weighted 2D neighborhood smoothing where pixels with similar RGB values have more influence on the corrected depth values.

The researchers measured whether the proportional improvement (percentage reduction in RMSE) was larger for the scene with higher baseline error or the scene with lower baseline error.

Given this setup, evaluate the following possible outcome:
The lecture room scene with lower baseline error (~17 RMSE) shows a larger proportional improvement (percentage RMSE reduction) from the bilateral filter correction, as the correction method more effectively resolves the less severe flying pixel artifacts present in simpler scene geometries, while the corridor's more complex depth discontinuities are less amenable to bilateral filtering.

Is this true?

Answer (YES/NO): YES